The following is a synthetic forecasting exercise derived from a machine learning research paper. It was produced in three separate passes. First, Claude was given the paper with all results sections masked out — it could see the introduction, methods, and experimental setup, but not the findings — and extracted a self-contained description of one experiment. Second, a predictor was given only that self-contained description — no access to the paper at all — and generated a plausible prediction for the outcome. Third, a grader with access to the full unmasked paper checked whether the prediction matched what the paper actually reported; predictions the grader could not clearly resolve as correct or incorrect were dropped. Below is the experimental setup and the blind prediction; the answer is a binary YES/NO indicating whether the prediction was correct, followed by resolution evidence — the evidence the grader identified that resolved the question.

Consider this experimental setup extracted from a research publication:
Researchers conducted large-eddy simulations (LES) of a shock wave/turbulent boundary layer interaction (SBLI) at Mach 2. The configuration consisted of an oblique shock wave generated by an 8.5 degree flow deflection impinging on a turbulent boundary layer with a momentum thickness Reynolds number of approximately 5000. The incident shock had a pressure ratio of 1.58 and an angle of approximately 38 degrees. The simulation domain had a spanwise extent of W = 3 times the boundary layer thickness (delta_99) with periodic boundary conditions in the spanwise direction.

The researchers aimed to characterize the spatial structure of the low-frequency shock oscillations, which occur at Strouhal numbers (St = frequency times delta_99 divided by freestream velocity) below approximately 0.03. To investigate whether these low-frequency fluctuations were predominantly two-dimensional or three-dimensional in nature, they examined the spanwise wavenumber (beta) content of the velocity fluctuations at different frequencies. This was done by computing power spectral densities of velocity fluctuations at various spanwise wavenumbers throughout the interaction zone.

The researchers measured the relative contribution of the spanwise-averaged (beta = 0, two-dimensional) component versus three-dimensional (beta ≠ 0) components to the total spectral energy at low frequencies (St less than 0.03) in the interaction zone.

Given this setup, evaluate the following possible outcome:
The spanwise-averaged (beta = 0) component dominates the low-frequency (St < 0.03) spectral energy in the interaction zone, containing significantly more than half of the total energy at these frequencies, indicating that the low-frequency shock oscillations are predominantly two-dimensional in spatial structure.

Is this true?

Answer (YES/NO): YES